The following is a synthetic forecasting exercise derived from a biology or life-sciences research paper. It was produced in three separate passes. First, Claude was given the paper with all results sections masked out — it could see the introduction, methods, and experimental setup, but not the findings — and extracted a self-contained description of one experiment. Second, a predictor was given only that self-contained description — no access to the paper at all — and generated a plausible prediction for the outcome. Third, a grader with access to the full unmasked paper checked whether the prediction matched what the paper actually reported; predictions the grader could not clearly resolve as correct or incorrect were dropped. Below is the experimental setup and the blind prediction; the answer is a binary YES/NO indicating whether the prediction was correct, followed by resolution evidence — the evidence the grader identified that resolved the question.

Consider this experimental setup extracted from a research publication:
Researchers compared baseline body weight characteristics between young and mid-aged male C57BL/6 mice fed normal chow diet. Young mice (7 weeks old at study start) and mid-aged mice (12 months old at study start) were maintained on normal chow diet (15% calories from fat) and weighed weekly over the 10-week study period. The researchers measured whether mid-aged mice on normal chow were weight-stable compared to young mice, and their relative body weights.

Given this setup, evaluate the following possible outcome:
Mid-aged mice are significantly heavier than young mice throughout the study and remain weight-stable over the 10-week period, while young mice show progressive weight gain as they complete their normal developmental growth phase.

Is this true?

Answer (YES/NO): YES